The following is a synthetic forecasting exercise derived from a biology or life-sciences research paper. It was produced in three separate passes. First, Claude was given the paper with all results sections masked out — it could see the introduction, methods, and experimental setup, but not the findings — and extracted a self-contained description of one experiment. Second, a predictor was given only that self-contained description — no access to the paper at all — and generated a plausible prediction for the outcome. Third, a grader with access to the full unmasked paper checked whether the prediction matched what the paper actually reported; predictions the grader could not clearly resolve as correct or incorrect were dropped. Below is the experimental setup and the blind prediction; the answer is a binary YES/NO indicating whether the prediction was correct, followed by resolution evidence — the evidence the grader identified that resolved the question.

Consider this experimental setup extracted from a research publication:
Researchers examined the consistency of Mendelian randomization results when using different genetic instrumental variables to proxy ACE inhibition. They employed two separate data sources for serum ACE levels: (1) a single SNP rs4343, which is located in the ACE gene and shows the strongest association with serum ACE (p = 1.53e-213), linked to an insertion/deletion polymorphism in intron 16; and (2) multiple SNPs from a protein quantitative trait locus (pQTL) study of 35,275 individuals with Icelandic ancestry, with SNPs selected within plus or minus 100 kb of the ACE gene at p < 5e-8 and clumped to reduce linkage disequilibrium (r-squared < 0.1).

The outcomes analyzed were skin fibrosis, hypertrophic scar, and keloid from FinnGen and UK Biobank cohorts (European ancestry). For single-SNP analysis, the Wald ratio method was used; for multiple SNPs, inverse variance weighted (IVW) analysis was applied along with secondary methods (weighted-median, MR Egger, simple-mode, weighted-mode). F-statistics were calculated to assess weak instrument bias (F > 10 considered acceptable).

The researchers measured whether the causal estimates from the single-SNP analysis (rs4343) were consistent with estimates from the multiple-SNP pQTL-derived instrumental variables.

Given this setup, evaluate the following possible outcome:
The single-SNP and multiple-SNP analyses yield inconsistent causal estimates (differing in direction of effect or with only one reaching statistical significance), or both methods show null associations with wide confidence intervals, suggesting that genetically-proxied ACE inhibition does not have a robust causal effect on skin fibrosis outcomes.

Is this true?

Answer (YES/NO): YES